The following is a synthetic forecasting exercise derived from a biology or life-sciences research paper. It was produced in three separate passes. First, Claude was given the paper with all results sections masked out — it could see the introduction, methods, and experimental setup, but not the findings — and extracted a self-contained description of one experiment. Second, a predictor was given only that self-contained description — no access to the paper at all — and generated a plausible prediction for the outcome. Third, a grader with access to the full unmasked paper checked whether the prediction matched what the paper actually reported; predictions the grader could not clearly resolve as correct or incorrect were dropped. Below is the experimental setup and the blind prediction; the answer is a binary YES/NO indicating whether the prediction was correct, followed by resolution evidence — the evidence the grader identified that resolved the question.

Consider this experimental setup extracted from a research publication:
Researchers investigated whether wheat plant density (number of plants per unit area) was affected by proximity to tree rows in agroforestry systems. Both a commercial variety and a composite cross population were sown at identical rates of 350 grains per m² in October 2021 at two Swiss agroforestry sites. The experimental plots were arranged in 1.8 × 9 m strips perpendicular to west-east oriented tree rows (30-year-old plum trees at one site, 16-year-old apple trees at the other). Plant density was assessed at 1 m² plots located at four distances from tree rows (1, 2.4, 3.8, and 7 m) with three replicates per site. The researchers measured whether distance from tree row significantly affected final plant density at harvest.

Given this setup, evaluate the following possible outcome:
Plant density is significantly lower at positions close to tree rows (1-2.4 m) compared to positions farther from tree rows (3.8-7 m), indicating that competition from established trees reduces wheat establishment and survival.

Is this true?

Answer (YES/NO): NO